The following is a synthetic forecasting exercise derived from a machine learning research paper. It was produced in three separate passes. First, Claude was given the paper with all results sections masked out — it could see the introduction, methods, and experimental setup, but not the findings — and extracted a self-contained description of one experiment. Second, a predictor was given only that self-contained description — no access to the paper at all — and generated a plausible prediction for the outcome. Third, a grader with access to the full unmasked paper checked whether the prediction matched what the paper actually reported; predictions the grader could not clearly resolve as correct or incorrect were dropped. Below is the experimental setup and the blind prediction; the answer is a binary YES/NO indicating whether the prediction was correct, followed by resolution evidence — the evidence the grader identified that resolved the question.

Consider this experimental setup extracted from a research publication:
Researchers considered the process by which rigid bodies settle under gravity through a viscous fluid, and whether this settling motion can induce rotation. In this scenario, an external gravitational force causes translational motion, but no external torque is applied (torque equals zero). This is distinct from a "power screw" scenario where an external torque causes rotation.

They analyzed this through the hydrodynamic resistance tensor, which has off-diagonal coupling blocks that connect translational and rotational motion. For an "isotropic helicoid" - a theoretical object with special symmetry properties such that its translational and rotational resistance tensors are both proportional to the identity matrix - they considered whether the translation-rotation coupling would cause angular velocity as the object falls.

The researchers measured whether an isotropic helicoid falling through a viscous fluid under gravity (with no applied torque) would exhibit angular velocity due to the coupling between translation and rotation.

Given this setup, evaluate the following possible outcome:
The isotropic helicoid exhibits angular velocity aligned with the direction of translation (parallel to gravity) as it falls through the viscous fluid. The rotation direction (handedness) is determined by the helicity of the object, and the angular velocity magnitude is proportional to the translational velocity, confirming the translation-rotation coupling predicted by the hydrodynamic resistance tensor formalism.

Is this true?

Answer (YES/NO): NO